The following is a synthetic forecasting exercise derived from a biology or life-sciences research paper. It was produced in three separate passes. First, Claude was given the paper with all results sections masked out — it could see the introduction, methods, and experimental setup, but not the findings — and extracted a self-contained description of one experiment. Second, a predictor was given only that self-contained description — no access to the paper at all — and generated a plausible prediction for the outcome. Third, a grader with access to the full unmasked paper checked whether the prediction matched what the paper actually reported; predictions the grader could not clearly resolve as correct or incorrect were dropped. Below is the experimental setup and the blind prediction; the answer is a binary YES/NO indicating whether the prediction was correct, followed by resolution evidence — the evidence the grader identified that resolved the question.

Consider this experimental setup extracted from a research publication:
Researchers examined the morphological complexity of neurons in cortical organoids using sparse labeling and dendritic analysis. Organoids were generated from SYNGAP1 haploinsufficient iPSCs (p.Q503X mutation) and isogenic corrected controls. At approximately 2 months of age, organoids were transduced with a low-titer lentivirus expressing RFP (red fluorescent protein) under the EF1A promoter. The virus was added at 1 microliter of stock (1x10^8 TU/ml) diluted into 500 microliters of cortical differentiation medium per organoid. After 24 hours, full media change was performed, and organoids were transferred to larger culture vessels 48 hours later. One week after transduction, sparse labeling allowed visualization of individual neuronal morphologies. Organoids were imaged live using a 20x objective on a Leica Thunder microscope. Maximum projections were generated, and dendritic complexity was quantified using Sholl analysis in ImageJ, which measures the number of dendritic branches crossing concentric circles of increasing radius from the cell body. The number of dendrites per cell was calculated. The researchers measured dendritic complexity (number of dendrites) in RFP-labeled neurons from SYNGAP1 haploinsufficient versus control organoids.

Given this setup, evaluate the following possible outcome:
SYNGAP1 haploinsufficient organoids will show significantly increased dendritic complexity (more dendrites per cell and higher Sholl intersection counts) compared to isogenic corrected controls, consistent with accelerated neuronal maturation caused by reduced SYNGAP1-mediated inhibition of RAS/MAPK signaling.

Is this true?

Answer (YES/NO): YES